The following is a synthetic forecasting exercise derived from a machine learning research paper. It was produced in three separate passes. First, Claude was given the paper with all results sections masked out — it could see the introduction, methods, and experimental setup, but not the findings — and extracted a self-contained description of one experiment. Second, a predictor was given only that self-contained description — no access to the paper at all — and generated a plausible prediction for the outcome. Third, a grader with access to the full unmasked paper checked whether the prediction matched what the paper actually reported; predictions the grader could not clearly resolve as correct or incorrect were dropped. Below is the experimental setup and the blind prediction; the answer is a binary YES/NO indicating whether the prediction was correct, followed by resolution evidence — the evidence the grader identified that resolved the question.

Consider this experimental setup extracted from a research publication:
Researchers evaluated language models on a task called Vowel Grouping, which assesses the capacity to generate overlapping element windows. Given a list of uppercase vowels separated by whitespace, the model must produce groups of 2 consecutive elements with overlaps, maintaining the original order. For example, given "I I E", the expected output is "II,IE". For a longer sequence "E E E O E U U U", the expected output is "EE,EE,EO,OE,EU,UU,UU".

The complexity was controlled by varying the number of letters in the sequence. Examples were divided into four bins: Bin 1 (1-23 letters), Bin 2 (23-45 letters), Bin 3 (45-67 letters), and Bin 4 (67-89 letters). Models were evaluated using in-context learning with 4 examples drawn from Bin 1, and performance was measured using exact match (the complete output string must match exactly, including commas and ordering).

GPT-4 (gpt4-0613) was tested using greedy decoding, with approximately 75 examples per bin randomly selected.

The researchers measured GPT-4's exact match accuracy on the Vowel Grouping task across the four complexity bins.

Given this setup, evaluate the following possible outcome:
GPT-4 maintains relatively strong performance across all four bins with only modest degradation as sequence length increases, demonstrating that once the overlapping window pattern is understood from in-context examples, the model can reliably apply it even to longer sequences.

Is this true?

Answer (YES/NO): NO